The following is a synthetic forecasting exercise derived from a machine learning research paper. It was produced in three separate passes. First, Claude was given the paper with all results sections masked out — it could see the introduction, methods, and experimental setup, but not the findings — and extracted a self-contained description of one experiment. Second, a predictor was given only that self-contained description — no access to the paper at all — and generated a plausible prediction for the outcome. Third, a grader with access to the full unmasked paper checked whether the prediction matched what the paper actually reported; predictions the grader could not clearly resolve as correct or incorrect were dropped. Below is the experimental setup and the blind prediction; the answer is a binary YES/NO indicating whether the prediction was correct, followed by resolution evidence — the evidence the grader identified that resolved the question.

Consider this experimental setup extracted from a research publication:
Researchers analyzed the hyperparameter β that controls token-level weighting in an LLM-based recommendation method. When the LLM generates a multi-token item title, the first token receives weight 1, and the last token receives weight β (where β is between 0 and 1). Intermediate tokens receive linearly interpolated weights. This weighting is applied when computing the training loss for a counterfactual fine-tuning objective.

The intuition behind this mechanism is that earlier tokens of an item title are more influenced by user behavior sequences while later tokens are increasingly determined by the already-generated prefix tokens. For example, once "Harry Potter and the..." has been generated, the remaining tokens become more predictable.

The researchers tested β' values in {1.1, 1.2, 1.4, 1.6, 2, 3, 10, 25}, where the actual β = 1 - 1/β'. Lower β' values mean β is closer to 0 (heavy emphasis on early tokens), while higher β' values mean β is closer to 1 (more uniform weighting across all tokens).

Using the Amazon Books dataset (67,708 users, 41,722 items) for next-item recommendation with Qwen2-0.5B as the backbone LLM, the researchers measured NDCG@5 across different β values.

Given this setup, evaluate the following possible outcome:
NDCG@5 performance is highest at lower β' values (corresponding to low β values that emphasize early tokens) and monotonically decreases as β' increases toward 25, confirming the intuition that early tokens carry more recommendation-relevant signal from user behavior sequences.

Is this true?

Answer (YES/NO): NO